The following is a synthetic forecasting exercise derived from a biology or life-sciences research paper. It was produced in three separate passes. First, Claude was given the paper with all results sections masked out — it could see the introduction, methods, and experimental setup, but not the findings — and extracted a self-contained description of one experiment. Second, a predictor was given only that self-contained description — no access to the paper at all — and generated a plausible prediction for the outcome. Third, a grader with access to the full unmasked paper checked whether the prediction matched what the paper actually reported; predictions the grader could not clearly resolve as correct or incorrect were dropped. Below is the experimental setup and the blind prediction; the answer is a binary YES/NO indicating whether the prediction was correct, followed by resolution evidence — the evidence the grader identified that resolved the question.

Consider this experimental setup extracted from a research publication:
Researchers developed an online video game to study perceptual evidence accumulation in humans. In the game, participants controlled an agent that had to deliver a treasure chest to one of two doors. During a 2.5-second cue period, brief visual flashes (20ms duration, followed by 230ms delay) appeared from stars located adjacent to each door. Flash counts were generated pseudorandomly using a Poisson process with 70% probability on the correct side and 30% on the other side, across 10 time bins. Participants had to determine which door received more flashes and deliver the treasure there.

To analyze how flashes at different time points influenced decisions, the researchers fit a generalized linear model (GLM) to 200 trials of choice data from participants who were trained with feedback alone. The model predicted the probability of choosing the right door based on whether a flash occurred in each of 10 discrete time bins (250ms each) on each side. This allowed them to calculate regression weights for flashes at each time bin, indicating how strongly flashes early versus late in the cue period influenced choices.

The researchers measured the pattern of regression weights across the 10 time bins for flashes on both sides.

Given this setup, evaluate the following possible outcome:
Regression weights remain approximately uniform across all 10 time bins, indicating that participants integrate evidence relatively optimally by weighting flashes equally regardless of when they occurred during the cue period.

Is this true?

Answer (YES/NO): YES